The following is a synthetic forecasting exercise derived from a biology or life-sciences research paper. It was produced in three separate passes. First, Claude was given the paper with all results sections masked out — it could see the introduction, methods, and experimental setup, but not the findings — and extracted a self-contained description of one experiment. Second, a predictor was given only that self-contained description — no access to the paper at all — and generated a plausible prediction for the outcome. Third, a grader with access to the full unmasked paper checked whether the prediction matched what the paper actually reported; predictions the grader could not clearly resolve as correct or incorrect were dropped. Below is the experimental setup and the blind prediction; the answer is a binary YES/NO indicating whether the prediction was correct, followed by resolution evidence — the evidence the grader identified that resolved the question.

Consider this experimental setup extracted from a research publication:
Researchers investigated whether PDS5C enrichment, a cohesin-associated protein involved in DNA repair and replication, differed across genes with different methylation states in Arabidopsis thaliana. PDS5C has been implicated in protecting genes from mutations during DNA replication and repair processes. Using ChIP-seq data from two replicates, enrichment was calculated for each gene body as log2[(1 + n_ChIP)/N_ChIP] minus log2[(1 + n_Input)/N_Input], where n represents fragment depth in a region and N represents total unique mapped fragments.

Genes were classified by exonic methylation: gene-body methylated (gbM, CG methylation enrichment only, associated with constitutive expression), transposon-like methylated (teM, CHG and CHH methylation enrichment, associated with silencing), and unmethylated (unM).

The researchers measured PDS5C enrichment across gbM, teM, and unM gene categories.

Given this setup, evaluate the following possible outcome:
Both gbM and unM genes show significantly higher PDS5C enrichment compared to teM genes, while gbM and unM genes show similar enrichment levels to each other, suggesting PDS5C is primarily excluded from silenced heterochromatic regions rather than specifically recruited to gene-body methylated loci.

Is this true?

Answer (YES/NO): YES